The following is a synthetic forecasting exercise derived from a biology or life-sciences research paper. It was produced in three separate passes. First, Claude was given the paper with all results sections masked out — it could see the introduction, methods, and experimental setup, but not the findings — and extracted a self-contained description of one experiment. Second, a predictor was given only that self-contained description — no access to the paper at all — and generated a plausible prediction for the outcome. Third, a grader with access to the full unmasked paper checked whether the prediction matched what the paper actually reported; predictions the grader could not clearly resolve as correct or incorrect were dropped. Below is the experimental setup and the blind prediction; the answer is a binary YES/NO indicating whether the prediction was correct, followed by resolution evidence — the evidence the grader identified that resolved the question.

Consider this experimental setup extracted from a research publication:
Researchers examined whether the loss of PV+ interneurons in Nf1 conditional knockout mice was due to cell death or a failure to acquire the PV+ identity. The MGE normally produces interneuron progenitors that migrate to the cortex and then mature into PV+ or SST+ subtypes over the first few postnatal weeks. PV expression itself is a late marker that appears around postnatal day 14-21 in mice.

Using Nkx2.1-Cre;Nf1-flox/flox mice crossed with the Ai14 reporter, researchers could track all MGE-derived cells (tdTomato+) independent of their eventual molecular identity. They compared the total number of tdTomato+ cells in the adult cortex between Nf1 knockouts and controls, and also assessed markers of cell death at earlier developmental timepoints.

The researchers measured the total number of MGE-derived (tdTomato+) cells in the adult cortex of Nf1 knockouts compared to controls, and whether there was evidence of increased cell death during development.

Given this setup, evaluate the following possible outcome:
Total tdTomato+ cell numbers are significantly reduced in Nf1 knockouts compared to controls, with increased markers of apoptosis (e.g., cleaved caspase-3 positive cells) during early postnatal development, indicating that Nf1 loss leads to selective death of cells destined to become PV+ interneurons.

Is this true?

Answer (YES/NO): NO